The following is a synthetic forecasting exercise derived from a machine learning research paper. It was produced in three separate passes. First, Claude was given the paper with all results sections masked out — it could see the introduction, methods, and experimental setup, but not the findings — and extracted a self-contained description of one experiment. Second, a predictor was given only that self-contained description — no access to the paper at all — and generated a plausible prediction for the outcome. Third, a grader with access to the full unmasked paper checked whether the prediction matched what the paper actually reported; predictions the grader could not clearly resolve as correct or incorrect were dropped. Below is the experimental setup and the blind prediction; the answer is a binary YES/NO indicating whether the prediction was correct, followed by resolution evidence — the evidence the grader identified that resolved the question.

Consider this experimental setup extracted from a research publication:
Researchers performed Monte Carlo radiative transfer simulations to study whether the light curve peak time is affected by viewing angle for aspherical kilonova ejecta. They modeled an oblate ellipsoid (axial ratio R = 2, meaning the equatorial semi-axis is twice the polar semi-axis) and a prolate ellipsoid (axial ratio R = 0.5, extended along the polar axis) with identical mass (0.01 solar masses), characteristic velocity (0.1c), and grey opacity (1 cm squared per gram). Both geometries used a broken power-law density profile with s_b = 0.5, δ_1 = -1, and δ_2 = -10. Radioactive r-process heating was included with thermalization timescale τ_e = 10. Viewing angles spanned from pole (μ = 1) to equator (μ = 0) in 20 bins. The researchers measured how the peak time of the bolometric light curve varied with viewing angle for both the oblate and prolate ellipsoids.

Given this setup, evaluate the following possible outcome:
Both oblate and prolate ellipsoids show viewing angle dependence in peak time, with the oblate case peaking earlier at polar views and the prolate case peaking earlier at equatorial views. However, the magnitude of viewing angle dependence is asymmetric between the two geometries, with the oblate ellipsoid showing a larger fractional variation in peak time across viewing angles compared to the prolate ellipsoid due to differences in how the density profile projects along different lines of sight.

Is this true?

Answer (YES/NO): NO